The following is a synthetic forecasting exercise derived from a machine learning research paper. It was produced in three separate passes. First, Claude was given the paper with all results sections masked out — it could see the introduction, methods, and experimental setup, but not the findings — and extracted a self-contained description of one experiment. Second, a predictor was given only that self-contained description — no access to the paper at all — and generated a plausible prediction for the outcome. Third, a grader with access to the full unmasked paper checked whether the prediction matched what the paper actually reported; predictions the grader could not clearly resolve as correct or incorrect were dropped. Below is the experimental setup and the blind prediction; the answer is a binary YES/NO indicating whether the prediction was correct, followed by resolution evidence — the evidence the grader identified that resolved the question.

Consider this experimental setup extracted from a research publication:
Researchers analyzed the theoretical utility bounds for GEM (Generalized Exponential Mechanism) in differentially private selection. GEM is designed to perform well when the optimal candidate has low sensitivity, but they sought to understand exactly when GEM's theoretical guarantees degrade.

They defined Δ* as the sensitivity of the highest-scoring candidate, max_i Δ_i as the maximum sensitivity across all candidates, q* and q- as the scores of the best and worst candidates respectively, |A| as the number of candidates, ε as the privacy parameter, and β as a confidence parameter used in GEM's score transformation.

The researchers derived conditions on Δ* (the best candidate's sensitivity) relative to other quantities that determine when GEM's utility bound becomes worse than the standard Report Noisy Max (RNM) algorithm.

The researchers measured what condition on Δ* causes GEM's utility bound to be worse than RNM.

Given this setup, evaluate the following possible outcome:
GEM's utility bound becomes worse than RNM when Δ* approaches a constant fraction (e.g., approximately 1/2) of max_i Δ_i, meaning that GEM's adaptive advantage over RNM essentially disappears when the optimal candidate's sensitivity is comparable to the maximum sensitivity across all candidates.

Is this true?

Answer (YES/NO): YES